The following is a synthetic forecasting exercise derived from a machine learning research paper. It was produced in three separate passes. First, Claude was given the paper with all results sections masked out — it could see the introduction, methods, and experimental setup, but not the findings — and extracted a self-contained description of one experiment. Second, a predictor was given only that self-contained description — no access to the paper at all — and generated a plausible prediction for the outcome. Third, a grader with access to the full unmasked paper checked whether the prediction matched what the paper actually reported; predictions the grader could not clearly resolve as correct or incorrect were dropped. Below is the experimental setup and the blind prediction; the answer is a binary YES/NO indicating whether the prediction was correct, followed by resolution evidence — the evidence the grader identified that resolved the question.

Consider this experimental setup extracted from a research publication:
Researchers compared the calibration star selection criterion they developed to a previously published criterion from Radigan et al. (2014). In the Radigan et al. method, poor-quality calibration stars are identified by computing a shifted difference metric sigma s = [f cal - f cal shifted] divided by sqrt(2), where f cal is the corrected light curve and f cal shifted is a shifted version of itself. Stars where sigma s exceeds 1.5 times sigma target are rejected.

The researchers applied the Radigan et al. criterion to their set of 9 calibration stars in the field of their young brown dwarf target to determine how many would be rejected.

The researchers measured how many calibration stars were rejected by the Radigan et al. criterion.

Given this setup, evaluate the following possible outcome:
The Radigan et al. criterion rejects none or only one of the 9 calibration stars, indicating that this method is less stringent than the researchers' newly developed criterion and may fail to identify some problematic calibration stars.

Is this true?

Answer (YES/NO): YES